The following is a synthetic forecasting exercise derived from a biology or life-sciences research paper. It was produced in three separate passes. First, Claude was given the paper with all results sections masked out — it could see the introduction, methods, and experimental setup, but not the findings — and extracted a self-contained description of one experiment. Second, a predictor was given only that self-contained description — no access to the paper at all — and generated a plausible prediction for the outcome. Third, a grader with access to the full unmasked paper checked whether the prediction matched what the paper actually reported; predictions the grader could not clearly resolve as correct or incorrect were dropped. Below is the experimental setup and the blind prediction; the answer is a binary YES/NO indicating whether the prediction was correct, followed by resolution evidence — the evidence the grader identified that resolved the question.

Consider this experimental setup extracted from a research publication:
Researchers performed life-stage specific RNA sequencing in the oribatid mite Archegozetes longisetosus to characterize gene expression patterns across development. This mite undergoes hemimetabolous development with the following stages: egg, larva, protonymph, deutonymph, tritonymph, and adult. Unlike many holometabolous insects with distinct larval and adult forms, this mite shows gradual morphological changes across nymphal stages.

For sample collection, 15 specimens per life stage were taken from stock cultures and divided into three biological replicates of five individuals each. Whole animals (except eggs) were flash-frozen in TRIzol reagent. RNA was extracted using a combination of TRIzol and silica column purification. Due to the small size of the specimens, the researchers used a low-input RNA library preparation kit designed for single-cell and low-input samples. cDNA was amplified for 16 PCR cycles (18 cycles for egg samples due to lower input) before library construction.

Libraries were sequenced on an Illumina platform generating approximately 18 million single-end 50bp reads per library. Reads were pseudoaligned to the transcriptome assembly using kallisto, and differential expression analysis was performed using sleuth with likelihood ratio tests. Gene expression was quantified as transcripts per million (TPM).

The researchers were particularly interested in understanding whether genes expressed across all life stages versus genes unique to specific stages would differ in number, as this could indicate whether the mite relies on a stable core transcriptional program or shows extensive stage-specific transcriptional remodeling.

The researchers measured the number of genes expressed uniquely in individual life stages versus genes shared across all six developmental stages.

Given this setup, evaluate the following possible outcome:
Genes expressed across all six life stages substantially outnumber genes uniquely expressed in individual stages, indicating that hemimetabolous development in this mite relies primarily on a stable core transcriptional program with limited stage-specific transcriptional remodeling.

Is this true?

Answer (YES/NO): YES